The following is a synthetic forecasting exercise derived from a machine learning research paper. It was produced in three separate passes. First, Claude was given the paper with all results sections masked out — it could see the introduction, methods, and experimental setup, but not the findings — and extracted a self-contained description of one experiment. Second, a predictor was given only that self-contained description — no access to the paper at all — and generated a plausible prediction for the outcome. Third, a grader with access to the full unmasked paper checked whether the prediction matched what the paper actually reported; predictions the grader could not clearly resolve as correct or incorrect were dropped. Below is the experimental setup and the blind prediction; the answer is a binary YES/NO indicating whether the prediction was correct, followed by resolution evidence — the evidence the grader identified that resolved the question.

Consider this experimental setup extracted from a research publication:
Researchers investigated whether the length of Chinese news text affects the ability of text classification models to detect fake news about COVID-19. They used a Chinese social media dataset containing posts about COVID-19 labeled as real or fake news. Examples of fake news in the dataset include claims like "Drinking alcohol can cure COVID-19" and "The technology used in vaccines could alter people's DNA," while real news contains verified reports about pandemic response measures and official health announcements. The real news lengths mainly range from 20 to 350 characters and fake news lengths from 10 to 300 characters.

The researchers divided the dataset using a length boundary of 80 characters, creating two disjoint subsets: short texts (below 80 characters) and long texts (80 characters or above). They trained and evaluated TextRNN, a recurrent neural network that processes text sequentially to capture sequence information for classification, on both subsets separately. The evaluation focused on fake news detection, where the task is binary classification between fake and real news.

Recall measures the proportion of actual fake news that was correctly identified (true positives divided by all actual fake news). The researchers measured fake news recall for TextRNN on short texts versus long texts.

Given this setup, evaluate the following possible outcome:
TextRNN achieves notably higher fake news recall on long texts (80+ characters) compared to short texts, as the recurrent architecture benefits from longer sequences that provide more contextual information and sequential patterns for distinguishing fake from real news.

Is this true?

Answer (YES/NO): NO